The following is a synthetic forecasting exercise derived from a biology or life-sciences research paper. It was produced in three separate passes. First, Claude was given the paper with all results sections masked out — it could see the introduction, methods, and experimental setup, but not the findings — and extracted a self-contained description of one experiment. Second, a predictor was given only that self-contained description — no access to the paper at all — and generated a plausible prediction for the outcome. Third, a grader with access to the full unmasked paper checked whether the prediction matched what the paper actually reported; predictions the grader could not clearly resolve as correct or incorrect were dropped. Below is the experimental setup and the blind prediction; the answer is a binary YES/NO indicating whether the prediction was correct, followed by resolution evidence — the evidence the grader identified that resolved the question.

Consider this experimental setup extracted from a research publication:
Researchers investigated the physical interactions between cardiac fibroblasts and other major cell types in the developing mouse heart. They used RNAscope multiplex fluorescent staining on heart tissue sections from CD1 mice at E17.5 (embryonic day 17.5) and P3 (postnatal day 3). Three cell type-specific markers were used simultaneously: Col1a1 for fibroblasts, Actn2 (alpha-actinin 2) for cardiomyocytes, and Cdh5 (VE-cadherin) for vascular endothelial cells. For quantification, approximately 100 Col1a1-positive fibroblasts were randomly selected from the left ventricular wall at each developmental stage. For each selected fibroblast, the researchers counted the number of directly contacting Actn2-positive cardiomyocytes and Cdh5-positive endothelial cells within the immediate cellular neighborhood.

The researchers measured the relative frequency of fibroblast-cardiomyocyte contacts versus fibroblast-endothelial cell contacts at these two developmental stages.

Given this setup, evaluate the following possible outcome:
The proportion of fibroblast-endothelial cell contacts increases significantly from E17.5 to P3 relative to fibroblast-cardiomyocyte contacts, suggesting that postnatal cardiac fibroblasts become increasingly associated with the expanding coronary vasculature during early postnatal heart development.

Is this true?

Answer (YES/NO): NO